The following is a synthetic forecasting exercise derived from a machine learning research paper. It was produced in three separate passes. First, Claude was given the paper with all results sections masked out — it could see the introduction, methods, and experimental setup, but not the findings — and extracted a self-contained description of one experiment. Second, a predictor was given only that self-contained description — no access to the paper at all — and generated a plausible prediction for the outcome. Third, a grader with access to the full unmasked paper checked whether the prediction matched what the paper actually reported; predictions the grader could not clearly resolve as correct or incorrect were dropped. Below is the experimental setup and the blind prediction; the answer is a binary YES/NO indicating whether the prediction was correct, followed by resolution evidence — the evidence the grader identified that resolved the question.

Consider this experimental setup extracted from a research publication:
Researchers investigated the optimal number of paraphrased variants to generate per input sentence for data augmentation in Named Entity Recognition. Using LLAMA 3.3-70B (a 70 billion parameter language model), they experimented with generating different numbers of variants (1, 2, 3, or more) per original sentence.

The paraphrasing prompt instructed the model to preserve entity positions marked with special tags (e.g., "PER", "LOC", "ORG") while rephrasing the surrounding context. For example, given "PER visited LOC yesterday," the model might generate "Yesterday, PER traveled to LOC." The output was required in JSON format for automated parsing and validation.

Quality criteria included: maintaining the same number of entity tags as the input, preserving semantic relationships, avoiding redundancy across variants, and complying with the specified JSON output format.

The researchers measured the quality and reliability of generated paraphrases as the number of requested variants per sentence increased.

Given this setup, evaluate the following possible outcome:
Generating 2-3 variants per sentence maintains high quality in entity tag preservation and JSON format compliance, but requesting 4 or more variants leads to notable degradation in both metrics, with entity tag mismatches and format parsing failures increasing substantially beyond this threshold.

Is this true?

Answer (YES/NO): NO